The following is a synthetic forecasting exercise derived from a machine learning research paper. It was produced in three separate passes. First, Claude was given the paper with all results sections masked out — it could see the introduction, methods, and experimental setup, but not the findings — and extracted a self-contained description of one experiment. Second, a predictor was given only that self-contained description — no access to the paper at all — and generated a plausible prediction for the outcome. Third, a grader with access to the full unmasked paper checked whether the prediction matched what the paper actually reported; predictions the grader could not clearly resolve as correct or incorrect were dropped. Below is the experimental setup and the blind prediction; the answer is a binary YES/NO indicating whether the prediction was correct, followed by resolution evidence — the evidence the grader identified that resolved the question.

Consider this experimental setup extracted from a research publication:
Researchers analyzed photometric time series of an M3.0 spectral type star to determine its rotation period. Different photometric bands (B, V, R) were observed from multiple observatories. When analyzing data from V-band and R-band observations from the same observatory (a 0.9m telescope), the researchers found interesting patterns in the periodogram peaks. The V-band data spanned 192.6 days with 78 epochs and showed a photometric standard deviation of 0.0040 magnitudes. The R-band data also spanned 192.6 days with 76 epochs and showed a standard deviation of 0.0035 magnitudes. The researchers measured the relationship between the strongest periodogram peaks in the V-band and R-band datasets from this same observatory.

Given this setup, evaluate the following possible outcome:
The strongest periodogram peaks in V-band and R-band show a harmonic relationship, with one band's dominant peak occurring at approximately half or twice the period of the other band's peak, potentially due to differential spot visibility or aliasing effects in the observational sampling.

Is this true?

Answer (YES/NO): YES